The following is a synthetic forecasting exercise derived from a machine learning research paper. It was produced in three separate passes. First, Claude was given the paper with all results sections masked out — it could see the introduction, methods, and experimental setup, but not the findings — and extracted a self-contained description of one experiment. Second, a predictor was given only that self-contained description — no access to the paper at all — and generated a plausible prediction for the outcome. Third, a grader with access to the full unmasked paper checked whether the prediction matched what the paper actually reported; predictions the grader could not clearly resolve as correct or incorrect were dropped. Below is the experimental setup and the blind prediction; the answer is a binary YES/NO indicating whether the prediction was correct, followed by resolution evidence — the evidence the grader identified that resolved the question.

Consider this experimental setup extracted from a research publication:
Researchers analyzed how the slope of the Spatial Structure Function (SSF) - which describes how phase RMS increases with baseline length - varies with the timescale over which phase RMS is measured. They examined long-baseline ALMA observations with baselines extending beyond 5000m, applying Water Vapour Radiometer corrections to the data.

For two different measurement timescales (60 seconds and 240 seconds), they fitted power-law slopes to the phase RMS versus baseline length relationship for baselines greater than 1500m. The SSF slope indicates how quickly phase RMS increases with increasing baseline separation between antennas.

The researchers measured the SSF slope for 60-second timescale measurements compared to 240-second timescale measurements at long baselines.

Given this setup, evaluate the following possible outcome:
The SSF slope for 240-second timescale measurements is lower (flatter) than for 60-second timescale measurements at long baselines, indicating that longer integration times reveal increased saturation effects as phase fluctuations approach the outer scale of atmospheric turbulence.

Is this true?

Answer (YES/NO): NO